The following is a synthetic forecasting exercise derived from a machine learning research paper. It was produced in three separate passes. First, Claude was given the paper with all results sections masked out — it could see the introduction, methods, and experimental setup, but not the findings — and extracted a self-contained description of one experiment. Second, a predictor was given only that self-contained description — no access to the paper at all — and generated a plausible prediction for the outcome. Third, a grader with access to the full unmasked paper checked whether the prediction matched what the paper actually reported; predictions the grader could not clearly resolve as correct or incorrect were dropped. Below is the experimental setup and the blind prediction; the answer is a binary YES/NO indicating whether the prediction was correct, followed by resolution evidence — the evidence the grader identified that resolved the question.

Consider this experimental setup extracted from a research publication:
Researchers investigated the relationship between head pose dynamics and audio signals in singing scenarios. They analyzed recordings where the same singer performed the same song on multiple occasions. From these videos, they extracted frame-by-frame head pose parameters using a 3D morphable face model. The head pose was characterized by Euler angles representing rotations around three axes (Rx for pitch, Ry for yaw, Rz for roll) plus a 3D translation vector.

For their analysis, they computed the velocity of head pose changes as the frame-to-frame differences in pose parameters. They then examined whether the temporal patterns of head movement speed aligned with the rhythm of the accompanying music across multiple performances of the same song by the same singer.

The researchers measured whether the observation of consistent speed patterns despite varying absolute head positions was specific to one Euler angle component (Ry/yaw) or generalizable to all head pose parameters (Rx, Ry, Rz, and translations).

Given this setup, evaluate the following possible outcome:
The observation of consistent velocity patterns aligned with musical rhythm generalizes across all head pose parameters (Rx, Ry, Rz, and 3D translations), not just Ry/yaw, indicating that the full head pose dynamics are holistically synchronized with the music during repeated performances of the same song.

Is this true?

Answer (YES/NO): YES